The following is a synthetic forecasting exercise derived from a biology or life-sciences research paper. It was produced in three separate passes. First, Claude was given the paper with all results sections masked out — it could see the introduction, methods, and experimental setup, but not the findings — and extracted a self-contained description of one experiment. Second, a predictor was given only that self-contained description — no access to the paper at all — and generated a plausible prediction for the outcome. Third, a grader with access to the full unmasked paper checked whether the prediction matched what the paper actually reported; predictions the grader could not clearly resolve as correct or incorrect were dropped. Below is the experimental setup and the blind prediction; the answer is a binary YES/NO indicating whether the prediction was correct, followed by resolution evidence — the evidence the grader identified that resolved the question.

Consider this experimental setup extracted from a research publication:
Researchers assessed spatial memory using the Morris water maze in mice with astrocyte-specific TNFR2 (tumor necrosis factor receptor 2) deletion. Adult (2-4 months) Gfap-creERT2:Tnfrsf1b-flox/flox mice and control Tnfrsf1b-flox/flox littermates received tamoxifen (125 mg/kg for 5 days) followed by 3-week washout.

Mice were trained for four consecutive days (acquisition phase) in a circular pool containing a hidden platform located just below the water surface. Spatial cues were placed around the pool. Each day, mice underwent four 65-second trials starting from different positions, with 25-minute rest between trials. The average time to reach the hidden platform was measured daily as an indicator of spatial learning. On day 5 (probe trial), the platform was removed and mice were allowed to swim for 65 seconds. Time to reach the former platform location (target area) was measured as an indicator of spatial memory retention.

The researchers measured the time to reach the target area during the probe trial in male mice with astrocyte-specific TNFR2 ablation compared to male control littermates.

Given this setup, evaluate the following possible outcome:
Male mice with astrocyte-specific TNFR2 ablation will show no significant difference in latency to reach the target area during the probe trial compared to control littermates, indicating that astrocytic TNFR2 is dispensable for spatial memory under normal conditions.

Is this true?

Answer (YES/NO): NO